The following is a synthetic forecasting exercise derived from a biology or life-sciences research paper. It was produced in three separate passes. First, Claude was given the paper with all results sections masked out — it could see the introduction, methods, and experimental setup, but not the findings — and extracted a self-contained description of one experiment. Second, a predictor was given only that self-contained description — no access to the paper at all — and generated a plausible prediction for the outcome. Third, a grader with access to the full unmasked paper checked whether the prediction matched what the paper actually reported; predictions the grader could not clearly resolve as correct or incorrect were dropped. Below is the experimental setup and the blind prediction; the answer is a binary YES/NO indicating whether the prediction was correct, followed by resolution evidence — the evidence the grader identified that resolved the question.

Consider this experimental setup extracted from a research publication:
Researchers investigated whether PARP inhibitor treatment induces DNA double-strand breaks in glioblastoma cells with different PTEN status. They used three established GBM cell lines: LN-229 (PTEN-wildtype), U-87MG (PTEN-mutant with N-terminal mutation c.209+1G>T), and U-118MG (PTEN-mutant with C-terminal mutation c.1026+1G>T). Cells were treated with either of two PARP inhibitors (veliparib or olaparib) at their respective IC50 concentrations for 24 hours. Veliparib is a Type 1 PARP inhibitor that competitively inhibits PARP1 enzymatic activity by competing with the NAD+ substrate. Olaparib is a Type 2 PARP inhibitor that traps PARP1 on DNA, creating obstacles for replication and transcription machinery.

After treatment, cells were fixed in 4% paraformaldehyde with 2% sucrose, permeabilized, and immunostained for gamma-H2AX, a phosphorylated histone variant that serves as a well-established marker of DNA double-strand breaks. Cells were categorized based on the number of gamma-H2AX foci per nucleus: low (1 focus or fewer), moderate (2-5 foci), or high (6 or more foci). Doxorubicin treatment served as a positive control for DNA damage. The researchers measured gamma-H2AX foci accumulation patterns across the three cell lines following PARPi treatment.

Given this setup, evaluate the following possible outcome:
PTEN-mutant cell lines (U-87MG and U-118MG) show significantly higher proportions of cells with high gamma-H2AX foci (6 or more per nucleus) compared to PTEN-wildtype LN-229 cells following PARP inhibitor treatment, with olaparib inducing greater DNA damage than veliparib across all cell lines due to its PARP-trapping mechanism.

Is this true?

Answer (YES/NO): NO